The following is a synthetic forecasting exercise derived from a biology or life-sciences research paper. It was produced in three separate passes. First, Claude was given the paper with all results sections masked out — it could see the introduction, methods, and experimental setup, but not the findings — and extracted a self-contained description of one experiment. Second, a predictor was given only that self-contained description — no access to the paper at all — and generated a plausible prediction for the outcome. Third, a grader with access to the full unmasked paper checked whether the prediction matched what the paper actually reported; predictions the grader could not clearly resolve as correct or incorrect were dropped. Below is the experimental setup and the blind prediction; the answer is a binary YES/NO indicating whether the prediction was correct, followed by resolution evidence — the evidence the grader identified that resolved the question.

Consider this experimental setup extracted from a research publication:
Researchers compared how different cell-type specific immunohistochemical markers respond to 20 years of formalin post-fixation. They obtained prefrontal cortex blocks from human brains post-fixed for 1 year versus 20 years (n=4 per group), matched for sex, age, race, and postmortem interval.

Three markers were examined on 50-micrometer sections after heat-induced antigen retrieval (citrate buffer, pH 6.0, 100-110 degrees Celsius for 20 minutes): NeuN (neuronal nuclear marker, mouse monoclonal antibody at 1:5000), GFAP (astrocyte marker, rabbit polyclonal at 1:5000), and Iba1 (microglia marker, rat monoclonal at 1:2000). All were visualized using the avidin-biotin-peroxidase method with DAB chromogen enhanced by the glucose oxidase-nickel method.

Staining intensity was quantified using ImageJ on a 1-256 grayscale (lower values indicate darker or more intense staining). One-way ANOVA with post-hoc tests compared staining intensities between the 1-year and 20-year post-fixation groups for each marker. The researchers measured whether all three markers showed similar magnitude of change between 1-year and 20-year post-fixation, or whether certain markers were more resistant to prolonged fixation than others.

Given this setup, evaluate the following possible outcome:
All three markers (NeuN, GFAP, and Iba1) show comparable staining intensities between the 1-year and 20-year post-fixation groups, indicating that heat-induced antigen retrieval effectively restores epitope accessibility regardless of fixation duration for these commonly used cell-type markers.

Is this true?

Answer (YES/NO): NO